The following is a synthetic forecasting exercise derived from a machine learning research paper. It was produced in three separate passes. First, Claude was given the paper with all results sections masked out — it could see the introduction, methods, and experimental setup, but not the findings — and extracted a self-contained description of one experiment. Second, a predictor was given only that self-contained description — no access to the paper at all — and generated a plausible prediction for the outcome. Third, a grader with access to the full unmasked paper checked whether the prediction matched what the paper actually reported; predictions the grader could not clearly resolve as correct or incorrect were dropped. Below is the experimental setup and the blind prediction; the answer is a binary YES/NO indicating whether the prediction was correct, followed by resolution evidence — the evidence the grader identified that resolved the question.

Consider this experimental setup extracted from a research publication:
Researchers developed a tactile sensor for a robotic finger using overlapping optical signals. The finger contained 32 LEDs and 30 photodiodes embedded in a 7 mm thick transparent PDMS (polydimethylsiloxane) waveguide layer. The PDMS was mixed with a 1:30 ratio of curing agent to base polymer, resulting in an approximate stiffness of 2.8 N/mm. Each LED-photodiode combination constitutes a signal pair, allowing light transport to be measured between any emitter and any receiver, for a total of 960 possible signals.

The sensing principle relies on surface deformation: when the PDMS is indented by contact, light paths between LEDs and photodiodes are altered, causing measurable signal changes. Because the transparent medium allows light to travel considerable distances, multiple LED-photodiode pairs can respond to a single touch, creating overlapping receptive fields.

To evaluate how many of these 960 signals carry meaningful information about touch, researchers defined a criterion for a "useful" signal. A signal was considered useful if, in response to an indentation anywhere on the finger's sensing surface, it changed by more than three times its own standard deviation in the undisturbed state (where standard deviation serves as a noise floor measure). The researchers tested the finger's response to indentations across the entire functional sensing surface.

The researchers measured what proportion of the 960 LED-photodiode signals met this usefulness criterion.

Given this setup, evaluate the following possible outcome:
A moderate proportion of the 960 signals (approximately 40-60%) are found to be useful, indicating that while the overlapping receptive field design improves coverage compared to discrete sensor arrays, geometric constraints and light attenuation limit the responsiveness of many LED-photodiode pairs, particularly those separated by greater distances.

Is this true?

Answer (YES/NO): NO